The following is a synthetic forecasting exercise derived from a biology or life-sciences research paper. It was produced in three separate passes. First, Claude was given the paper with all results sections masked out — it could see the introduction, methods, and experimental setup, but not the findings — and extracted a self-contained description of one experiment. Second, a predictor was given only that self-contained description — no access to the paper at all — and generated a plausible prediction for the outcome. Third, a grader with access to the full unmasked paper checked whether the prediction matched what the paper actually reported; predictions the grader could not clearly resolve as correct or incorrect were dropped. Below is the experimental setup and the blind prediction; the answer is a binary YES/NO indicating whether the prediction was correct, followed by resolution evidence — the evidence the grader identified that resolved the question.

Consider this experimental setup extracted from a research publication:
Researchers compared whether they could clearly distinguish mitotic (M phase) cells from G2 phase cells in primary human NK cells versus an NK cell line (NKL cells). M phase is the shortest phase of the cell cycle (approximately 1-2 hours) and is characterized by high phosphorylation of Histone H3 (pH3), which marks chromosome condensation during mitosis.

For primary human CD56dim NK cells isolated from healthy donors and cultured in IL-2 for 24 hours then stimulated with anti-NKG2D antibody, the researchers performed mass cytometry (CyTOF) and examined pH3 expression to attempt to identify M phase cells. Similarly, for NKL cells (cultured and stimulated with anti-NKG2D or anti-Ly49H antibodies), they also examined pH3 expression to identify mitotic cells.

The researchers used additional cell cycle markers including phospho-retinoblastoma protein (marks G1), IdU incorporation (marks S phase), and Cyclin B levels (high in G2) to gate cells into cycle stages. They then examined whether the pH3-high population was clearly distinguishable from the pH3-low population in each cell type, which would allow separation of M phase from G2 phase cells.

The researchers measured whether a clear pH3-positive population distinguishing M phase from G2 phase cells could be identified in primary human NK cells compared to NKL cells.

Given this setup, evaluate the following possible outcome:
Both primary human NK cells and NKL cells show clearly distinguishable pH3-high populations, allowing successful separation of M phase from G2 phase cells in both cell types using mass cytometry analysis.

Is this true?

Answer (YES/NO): NO